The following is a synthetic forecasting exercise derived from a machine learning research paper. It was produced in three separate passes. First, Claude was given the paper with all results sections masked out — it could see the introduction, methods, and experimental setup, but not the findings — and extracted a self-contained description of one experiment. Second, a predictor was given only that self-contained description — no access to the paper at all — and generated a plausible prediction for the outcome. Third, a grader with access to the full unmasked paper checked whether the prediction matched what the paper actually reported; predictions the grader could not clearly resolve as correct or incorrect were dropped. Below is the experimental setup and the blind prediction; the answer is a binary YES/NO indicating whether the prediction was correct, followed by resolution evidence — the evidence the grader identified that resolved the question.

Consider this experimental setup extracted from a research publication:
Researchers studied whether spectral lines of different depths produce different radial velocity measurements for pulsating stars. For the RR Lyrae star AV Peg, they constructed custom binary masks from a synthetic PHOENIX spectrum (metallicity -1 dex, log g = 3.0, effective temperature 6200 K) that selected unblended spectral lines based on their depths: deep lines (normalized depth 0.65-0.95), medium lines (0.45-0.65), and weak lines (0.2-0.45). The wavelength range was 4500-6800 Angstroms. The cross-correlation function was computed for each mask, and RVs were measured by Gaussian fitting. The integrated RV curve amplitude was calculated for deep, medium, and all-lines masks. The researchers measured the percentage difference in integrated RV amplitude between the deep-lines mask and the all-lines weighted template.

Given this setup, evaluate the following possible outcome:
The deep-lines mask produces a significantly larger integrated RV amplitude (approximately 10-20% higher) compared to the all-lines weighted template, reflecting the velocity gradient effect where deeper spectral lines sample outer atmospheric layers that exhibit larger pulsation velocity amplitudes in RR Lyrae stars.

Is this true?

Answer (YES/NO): NO